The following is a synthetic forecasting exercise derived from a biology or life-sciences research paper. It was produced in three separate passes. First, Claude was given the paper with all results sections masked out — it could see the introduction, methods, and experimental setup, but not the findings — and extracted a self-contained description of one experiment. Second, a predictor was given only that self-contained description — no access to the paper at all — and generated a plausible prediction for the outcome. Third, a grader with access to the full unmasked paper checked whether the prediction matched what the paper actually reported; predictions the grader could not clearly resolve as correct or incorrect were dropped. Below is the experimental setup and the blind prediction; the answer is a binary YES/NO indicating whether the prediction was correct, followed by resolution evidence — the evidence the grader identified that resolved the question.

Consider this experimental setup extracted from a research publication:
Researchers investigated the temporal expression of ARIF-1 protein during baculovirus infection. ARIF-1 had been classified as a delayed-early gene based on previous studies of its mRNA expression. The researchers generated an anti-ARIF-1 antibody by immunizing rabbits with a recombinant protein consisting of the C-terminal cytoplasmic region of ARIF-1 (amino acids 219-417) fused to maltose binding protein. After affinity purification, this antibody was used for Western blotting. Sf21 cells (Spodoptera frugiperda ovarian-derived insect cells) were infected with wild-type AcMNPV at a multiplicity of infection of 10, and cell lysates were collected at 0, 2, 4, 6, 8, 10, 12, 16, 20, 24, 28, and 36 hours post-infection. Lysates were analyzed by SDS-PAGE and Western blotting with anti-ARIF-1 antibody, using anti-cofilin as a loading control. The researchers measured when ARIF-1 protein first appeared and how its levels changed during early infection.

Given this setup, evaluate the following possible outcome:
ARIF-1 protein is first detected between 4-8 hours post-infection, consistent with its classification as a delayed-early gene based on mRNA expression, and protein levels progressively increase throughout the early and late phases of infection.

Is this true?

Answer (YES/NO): NO